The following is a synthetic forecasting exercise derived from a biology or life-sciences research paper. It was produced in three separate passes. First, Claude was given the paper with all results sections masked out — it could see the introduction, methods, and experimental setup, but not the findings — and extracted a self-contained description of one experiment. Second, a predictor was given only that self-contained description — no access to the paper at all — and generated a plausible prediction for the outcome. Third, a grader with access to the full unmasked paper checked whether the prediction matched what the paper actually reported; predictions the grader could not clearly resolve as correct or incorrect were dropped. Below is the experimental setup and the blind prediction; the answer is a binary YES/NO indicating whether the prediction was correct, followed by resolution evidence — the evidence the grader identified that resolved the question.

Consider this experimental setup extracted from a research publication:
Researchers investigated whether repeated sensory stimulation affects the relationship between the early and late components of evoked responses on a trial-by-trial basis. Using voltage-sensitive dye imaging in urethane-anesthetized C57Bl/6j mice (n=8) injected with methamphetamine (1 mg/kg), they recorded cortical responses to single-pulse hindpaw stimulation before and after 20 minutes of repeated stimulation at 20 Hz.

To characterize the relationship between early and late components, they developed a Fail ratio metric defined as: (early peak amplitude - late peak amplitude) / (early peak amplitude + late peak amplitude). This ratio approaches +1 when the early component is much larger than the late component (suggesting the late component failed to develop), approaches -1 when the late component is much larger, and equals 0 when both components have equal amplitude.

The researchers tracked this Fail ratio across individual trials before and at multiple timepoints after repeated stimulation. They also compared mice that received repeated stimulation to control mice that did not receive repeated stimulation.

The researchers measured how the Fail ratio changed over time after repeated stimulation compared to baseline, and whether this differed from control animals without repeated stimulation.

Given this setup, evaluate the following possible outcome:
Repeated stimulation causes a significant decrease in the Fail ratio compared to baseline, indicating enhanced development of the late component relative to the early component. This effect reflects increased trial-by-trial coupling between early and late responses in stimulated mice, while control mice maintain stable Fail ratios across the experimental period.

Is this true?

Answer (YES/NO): YES